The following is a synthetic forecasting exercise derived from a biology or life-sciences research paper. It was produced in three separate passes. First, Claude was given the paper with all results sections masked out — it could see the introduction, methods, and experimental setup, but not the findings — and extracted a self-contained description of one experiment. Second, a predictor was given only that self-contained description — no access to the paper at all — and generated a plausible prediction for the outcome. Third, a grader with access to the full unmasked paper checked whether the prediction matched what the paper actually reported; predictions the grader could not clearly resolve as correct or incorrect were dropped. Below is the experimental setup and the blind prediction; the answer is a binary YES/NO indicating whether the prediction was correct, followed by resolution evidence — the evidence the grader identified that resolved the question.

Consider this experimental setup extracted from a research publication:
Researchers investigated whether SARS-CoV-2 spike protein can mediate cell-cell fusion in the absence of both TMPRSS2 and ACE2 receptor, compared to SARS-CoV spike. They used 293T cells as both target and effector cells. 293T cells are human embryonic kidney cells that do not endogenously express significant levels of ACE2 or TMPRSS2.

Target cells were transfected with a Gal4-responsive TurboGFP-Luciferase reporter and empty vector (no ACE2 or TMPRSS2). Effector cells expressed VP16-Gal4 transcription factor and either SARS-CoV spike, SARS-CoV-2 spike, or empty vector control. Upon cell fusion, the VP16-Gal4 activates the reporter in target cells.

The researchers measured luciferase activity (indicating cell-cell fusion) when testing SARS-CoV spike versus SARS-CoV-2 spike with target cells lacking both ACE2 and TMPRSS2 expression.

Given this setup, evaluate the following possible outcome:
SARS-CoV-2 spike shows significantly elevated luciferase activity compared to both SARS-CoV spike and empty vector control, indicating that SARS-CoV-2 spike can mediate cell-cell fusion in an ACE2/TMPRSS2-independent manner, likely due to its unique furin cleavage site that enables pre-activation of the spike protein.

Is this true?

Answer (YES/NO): NO